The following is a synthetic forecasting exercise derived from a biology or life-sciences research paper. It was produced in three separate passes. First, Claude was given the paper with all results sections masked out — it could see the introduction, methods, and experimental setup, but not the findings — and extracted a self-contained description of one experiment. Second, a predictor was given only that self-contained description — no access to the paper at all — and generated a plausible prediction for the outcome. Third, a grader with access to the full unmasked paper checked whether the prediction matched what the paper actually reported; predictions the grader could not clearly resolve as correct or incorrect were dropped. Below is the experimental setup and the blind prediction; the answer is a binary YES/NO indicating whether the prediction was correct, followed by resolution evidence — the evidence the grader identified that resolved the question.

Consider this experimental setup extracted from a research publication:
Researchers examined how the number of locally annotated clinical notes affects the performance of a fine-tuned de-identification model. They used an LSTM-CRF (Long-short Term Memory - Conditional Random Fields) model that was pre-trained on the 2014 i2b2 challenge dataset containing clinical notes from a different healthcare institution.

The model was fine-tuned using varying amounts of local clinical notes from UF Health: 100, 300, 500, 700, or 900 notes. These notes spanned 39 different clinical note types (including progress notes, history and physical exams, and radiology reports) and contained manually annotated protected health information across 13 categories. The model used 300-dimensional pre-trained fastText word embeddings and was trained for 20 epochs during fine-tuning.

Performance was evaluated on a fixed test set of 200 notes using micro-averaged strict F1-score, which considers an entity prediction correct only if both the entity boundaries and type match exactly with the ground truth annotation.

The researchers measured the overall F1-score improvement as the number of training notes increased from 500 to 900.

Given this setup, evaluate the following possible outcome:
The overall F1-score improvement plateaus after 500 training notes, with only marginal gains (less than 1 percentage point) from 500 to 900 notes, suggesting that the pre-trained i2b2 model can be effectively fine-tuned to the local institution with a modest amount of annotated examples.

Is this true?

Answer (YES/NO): NO